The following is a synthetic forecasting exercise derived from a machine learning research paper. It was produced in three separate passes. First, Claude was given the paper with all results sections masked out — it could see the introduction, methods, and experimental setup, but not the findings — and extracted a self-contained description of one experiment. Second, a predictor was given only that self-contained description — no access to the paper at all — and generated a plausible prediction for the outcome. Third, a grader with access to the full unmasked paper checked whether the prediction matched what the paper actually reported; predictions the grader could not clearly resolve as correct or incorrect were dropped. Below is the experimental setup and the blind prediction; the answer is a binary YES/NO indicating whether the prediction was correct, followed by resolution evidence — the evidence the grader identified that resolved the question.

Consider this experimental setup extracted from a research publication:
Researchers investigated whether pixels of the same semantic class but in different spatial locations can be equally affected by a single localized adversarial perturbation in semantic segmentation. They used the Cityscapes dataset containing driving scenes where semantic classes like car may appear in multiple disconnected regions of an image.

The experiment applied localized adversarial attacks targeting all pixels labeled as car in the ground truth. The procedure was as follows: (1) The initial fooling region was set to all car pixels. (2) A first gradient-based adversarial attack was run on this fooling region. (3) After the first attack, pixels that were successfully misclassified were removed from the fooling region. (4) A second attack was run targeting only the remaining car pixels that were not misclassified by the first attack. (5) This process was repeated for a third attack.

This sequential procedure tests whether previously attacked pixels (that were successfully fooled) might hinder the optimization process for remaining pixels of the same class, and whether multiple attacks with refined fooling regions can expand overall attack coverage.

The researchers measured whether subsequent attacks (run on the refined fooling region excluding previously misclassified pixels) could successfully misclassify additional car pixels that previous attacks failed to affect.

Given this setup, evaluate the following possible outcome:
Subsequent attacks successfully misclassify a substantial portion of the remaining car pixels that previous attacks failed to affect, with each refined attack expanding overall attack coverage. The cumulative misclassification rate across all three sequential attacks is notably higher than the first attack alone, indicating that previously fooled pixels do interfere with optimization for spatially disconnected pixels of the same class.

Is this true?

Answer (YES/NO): YES